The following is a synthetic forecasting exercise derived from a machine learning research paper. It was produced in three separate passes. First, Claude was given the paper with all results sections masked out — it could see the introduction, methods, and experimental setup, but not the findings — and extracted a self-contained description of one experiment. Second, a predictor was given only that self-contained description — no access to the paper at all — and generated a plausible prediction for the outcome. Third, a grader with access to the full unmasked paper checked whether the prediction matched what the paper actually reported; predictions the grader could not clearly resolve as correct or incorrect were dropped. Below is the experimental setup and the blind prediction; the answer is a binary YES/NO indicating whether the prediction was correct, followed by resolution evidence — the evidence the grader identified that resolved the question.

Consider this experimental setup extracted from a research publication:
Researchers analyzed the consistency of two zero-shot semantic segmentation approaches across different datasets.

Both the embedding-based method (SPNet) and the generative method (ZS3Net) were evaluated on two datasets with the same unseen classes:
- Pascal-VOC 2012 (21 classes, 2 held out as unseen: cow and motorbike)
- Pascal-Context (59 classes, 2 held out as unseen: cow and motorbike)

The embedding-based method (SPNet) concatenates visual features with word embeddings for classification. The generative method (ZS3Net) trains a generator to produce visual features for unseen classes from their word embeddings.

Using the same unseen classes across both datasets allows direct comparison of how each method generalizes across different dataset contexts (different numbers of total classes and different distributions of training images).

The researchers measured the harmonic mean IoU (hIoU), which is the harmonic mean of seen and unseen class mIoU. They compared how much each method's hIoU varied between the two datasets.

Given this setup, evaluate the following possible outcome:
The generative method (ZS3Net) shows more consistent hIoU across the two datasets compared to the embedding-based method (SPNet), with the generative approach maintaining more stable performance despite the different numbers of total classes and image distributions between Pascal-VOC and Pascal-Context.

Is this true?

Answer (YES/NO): NO